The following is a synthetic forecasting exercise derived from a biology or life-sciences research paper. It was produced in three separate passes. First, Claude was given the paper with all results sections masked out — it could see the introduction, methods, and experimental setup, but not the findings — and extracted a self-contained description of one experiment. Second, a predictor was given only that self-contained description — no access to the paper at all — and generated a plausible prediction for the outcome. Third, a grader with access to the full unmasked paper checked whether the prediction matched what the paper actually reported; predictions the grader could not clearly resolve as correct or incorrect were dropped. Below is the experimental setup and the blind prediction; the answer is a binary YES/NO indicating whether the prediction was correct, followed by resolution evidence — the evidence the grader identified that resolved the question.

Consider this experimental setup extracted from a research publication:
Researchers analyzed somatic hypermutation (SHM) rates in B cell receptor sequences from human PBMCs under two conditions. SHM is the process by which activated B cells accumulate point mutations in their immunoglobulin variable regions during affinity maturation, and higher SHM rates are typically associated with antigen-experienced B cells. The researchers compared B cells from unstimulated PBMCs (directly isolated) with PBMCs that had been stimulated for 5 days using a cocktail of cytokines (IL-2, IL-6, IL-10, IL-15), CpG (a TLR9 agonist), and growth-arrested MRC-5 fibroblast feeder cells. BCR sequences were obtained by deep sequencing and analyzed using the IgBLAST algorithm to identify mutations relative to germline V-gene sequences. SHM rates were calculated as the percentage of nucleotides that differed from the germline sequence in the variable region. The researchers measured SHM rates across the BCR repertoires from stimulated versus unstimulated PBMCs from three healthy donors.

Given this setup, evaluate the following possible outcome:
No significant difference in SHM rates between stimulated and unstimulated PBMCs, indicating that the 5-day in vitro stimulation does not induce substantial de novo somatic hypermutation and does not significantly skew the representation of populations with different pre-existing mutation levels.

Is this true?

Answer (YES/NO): NO